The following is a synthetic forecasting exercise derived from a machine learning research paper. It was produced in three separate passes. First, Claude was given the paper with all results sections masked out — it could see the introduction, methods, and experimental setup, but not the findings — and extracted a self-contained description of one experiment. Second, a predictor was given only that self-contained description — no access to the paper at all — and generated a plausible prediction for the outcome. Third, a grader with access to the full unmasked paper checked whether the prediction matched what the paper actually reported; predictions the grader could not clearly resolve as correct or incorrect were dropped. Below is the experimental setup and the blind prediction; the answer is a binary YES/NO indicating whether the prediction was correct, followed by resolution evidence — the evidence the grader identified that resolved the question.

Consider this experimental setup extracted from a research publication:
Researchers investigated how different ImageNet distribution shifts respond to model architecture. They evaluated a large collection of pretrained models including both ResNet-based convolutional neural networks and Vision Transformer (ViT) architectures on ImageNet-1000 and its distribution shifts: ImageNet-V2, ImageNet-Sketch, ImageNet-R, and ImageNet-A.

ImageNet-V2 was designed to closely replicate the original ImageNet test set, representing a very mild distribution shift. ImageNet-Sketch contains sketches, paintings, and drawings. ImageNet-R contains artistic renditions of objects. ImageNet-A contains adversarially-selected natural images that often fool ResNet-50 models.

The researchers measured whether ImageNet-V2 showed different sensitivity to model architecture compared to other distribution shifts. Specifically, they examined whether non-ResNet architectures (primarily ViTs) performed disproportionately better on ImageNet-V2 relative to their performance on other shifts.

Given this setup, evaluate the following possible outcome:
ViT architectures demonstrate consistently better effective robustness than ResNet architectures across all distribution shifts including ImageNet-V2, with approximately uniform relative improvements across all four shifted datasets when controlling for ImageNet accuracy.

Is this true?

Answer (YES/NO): NO